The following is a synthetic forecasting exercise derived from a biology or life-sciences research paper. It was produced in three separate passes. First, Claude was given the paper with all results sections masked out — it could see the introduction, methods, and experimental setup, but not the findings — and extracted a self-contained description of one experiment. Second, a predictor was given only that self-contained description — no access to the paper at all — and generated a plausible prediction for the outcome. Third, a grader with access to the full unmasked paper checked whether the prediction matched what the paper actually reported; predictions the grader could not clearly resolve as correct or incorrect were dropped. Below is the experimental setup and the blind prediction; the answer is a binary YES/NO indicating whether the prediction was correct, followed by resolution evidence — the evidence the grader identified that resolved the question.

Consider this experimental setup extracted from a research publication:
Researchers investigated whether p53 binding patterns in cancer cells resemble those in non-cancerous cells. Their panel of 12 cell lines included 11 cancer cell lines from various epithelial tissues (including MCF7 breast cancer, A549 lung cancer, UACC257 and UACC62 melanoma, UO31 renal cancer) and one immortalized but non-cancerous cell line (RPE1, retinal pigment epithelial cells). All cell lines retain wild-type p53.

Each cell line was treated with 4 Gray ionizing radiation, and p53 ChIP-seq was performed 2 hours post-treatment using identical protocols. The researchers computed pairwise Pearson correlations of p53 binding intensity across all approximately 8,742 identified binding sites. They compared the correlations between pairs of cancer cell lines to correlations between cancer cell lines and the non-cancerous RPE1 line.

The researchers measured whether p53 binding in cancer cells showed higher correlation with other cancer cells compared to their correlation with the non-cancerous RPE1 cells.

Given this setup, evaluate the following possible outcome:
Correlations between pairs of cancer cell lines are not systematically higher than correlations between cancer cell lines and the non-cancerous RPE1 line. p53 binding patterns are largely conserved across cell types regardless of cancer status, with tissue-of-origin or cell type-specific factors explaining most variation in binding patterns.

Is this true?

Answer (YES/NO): YES